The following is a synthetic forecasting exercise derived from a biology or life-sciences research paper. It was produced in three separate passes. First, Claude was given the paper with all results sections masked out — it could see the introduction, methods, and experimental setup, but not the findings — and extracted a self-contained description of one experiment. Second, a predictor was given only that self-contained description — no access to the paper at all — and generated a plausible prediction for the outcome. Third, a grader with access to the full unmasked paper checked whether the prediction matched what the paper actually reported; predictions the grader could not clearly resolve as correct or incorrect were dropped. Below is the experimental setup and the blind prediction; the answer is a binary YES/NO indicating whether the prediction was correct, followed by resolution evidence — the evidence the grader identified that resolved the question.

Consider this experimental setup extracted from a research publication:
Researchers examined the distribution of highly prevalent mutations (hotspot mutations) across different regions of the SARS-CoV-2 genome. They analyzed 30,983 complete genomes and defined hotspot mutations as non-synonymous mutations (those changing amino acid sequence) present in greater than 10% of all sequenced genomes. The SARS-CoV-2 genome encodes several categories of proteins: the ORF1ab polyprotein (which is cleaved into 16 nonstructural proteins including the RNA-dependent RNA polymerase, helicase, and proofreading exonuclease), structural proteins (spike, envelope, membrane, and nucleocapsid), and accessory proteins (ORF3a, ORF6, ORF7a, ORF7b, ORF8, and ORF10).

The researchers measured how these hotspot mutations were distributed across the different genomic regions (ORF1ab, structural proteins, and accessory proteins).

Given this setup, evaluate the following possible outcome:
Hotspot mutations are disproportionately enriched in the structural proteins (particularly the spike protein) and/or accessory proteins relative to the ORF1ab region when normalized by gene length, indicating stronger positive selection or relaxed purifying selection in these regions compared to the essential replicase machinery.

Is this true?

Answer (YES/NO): NO